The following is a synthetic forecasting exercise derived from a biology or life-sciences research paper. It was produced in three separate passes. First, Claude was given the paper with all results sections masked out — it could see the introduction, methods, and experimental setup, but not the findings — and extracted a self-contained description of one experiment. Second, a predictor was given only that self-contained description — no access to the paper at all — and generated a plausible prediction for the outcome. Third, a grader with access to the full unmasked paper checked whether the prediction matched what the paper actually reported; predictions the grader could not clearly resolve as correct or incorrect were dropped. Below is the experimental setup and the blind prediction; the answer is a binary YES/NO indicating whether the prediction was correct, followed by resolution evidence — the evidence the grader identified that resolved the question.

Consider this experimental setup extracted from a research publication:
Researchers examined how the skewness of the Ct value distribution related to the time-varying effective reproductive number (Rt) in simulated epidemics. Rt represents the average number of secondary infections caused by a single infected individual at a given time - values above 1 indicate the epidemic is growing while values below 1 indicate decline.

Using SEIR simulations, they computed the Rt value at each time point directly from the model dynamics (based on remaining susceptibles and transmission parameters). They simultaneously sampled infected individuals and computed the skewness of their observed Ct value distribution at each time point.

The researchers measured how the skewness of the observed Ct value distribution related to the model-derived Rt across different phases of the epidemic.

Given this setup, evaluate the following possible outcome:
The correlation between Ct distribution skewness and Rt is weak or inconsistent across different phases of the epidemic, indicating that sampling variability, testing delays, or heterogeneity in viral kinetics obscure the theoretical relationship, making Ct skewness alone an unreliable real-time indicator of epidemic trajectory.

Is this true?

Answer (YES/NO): NO